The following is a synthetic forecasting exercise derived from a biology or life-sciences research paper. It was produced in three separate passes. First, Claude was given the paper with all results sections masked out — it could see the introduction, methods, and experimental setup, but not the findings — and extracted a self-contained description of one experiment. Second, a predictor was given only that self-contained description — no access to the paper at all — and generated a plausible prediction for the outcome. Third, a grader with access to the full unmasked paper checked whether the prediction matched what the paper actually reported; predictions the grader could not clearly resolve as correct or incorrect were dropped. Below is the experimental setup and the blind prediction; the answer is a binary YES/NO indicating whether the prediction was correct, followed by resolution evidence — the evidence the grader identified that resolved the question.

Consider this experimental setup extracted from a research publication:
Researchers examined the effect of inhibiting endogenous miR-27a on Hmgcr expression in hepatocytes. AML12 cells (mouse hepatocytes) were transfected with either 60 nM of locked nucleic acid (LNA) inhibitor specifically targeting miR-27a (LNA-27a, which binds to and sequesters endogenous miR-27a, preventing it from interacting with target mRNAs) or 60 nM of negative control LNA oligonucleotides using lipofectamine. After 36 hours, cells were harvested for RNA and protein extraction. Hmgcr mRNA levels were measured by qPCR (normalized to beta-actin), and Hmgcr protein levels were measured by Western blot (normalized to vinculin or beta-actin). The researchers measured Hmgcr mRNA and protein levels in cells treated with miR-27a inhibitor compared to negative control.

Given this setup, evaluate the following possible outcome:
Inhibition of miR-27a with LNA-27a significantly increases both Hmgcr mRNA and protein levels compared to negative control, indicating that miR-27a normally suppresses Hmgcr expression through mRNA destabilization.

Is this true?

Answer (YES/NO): NO